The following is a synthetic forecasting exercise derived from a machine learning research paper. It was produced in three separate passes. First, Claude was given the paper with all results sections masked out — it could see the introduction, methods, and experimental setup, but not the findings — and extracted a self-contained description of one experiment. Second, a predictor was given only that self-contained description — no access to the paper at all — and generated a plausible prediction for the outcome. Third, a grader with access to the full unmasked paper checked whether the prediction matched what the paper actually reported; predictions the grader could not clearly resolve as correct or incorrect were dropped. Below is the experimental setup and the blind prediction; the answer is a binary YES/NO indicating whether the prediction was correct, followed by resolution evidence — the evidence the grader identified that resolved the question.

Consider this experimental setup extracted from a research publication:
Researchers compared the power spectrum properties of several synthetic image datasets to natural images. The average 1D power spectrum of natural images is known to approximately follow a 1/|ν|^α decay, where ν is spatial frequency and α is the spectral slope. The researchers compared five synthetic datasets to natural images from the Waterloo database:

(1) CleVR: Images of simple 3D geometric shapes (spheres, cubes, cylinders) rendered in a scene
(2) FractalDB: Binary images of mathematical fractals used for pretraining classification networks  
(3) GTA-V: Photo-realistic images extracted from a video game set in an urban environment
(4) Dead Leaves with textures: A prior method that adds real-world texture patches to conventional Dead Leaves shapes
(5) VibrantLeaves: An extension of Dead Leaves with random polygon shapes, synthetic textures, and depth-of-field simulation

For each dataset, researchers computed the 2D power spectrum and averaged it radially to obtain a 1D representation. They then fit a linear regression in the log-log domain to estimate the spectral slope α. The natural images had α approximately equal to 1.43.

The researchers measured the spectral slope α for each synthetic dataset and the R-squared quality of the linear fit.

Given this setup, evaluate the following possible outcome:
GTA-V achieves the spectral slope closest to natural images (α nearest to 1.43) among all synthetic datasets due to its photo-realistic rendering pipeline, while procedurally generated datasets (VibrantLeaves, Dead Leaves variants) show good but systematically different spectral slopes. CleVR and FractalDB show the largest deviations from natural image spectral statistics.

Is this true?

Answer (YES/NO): NO